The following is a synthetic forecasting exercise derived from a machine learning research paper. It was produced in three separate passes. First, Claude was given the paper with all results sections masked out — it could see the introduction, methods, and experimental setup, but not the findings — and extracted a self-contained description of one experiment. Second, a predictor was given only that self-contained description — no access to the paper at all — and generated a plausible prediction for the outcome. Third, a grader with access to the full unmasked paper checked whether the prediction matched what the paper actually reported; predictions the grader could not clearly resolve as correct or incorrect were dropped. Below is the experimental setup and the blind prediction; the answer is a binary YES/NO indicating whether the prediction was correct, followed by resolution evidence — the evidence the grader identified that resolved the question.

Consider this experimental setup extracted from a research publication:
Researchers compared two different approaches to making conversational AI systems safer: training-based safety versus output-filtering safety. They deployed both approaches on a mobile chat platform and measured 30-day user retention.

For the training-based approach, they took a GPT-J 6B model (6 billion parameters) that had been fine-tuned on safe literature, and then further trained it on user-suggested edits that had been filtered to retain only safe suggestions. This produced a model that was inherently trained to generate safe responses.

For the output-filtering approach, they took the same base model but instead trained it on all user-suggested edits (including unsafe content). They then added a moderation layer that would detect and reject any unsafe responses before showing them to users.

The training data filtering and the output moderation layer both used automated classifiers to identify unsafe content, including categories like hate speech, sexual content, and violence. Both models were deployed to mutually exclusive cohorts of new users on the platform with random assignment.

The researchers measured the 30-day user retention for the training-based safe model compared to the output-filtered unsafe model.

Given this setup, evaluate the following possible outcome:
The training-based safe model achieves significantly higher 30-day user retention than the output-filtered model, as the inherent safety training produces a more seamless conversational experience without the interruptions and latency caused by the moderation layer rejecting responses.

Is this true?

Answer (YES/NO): NO